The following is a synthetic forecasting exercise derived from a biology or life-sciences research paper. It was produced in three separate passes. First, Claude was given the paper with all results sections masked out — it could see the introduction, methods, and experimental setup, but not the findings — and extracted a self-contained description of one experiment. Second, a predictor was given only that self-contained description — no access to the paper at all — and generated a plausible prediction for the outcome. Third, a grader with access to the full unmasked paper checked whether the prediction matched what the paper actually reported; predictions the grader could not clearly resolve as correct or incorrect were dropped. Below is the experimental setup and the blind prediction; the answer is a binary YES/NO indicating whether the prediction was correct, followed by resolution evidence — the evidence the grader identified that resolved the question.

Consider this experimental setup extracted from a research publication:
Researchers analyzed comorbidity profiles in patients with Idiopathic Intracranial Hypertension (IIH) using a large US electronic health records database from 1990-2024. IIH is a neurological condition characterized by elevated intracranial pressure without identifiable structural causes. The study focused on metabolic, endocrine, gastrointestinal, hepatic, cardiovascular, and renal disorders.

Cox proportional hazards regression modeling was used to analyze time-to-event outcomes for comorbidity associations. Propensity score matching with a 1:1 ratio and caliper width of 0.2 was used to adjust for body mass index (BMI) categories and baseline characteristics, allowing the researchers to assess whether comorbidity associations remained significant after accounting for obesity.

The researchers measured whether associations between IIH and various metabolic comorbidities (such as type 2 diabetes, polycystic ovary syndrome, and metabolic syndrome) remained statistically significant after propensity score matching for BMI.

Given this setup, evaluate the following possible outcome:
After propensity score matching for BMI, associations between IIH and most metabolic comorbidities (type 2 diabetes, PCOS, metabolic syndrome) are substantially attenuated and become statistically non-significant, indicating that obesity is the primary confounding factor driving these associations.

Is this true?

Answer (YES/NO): NO